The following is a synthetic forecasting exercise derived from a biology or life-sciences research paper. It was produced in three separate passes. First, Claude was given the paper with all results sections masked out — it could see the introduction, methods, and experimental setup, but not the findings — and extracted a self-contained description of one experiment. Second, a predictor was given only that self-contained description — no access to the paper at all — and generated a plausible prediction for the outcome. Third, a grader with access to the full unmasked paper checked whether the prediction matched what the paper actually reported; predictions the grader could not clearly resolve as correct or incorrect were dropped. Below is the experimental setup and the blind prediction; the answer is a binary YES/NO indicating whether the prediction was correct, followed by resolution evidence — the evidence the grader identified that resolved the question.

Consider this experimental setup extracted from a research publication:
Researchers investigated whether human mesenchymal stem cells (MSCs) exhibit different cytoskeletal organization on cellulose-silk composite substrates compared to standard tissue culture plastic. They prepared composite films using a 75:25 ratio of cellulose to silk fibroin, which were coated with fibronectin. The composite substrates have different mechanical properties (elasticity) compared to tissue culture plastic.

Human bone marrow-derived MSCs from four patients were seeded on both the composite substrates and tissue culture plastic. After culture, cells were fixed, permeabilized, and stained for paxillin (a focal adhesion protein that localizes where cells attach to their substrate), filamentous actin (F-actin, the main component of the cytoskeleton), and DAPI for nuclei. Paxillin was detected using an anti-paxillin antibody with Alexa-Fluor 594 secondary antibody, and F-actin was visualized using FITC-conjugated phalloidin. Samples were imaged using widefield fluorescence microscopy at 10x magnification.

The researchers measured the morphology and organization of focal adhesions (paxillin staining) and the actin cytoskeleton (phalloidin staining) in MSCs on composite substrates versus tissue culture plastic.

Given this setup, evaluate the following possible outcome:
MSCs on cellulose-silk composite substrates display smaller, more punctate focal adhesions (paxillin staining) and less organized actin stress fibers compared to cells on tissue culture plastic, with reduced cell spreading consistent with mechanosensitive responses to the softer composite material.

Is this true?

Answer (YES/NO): NO